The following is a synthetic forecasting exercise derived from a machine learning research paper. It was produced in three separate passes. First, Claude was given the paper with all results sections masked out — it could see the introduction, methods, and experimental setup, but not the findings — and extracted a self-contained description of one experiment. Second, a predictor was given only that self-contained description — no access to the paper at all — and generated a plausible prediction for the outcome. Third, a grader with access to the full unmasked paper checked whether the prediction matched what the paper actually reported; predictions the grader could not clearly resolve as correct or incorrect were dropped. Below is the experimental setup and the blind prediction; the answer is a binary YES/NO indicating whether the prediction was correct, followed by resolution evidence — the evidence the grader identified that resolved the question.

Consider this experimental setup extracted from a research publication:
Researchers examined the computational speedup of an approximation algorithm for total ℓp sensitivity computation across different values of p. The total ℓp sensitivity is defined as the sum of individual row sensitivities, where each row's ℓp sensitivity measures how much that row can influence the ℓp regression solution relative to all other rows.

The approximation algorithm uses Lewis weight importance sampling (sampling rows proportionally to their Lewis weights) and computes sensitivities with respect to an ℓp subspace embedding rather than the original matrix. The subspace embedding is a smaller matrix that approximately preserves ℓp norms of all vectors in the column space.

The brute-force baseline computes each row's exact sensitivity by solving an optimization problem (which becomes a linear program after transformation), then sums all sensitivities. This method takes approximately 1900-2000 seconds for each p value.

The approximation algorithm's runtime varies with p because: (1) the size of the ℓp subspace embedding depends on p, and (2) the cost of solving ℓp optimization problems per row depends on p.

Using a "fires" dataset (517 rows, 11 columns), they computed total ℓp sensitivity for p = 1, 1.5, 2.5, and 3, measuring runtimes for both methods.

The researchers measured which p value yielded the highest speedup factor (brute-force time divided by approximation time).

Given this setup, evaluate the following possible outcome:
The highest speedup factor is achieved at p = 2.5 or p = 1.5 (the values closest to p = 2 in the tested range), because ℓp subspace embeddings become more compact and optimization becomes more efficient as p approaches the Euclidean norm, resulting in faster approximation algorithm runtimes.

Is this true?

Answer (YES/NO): YES